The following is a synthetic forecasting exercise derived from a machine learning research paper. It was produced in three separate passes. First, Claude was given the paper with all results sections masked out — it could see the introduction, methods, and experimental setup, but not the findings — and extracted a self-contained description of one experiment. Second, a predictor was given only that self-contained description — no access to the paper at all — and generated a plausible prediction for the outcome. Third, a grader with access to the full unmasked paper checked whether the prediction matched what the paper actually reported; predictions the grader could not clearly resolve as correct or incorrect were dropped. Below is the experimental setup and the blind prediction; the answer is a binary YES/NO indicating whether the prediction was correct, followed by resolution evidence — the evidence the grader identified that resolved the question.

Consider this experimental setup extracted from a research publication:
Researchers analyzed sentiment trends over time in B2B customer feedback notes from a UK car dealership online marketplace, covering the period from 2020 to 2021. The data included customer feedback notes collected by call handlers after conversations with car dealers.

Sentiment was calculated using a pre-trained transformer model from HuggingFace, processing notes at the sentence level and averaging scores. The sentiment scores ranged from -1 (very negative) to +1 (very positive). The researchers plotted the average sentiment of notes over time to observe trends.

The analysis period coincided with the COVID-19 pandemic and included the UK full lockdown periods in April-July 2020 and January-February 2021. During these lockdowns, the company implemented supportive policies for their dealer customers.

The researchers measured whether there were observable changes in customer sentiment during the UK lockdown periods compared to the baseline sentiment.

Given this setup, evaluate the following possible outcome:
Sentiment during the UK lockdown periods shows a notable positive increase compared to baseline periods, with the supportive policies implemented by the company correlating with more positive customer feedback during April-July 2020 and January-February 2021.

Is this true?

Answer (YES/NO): YES